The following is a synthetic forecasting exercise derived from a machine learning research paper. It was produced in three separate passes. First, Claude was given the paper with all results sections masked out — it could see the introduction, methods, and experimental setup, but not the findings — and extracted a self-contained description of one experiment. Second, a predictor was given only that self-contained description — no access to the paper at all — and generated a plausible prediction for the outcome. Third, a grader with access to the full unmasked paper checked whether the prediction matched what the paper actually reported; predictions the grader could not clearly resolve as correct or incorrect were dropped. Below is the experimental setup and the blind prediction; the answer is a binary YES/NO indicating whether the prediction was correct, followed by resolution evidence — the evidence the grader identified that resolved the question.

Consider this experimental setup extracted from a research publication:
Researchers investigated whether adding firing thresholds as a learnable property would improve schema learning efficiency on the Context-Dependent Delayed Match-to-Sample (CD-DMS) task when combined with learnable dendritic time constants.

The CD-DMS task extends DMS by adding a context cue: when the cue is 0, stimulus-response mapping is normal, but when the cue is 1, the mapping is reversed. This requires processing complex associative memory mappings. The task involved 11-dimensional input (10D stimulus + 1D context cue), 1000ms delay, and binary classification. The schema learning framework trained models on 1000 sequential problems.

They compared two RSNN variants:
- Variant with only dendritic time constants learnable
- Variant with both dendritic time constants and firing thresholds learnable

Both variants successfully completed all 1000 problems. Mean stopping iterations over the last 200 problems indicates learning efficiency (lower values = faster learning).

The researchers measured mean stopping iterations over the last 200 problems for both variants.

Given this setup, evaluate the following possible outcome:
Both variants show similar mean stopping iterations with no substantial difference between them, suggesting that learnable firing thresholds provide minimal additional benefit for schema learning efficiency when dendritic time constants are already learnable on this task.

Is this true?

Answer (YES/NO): NO